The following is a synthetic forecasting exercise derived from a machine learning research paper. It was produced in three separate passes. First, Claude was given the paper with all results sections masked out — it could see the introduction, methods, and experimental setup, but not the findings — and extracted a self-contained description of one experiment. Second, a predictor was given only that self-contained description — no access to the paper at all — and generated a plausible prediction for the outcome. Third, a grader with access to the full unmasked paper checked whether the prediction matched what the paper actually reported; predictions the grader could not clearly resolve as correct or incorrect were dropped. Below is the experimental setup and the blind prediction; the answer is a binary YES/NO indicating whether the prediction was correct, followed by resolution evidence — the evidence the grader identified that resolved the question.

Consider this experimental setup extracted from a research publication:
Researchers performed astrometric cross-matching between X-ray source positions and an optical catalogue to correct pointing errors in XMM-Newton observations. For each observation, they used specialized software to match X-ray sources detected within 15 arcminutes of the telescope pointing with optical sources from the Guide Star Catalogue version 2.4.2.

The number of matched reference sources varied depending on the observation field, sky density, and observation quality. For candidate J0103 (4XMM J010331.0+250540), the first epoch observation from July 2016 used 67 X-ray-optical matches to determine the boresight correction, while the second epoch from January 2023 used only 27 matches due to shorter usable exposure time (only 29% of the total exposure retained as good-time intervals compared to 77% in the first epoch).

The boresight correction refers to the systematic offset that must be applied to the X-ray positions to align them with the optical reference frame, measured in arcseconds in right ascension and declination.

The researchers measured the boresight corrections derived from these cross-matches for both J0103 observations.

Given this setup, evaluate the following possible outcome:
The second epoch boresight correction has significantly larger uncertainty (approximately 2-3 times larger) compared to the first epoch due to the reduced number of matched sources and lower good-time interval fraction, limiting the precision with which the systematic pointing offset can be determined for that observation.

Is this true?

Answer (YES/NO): NO